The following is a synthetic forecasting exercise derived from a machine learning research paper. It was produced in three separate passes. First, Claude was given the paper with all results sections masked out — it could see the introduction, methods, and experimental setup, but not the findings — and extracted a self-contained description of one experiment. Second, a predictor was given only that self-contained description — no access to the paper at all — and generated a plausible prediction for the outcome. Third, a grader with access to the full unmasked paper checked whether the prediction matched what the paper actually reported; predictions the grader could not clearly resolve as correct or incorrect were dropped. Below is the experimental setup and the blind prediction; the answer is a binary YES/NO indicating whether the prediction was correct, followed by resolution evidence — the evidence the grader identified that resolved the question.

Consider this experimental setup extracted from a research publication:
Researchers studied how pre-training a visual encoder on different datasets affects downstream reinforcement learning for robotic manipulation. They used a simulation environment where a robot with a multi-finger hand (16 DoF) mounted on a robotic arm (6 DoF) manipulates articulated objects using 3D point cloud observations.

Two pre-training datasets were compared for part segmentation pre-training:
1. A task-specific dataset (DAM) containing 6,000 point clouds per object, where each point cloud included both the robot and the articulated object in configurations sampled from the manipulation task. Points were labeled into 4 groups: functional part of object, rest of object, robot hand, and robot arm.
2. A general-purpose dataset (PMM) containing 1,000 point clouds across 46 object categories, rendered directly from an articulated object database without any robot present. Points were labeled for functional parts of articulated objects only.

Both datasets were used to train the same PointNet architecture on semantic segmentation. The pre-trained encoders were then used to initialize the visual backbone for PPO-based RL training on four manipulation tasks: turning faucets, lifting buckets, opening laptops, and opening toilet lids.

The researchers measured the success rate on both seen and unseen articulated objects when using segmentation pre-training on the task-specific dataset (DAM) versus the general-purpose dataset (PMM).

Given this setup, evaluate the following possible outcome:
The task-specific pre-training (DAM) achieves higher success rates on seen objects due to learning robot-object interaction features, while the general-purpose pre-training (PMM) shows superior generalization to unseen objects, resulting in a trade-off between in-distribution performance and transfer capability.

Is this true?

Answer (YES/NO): NO